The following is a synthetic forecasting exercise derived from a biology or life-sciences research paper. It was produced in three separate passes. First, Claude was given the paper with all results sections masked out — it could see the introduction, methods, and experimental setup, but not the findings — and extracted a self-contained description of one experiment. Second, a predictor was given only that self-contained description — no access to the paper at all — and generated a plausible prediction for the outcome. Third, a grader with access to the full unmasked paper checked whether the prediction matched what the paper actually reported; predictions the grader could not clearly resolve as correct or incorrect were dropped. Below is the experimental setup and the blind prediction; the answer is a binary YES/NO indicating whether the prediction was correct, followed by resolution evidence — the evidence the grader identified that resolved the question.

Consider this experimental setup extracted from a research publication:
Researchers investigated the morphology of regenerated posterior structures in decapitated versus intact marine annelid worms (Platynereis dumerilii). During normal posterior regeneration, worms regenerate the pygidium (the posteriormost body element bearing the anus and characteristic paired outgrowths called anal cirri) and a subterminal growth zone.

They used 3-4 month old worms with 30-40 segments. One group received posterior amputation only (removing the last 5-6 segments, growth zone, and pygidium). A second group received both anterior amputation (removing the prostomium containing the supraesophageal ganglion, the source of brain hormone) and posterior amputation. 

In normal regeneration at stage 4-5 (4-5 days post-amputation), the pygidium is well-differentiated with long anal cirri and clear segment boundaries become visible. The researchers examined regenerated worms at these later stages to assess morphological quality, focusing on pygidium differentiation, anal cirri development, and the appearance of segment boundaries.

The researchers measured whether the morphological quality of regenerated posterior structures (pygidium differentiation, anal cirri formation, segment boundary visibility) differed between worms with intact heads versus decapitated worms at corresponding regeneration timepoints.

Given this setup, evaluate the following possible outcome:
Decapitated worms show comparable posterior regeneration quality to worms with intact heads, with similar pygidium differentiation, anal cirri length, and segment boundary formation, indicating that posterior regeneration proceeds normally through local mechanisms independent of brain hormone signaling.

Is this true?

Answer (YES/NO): NO